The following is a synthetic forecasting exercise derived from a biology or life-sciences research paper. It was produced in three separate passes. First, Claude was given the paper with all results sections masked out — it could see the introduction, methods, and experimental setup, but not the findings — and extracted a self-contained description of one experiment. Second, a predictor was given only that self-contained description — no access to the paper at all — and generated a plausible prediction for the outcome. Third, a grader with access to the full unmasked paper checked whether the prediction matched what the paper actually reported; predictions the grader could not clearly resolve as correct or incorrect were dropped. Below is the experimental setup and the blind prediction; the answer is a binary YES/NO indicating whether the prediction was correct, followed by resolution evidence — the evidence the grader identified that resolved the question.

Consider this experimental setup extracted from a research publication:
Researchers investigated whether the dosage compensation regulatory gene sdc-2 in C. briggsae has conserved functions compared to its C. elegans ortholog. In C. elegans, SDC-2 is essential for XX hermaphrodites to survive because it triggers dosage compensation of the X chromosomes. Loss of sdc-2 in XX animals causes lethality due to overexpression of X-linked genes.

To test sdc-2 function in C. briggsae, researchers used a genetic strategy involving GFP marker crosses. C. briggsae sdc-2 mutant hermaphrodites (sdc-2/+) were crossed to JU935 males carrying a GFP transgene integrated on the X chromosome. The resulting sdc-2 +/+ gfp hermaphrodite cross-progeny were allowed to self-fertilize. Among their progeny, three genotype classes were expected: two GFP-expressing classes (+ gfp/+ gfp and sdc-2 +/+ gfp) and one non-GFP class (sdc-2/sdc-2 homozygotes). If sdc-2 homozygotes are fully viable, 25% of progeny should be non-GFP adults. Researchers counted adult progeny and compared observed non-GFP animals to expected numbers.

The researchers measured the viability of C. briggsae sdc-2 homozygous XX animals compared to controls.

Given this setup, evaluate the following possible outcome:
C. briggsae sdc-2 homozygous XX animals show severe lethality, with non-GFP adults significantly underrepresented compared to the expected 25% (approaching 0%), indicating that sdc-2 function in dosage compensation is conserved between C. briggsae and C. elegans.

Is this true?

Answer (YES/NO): YES